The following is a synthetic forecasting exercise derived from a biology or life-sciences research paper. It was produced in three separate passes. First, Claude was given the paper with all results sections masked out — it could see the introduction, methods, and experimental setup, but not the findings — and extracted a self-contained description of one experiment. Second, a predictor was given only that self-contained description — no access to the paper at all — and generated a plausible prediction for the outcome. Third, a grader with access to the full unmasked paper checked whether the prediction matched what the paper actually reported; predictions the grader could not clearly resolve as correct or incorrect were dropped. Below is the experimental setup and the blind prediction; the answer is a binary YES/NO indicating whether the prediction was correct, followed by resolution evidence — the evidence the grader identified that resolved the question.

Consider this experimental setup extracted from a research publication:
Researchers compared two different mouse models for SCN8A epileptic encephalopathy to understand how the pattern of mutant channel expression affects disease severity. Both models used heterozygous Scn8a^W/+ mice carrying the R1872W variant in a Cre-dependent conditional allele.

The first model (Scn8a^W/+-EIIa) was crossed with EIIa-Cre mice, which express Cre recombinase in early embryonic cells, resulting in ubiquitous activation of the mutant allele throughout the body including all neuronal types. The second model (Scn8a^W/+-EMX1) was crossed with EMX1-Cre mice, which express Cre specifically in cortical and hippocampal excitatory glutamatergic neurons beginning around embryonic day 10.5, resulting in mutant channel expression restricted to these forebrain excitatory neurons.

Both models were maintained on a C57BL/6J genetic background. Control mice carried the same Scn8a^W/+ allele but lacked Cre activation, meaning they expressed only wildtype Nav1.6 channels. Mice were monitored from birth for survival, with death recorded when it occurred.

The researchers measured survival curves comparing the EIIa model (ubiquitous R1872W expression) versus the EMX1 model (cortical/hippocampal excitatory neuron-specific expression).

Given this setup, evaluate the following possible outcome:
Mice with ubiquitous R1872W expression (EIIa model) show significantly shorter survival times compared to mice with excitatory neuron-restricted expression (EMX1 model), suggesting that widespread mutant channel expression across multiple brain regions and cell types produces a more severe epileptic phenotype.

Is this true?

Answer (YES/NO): YES